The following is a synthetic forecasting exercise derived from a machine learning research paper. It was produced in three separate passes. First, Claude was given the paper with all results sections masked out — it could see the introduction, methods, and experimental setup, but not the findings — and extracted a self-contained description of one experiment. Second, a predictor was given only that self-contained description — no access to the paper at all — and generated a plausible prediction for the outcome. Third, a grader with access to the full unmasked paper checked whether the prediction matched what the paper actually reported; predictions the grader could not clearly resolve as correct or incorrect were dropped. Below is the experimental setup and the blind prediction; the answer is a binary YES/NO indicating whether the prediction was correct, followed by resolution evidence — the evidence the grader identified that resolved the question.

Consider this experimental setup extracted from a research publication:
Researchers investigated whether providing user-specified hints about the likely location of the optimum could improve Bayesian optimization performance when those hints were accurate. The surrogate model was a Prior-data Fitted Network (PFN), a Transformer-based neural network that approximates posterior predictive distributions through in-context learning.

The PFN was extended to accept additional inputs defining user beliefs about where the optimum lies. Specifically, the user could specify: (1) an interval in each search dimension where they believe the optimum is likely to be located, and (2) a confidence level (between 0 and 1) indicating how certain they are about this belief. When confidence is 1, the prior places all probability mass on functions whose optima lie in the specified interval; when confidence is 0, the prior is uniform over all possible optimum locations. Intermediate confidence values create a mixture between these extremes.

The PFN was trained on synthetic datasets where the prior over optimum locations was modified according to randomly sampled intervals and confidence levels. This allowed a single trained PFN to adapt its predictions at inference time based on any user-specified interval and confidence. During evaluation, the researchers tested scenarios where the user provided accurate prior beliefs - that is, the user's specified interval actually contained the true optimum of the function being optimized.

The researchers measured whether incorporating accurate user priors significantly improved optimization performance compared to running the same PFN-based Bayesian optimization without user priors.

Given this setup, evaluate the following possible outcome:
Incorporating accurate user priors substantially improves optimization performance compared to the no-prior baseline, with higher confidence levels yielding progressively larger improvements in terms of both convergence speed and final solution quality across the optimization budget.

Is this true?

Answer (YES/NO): NO